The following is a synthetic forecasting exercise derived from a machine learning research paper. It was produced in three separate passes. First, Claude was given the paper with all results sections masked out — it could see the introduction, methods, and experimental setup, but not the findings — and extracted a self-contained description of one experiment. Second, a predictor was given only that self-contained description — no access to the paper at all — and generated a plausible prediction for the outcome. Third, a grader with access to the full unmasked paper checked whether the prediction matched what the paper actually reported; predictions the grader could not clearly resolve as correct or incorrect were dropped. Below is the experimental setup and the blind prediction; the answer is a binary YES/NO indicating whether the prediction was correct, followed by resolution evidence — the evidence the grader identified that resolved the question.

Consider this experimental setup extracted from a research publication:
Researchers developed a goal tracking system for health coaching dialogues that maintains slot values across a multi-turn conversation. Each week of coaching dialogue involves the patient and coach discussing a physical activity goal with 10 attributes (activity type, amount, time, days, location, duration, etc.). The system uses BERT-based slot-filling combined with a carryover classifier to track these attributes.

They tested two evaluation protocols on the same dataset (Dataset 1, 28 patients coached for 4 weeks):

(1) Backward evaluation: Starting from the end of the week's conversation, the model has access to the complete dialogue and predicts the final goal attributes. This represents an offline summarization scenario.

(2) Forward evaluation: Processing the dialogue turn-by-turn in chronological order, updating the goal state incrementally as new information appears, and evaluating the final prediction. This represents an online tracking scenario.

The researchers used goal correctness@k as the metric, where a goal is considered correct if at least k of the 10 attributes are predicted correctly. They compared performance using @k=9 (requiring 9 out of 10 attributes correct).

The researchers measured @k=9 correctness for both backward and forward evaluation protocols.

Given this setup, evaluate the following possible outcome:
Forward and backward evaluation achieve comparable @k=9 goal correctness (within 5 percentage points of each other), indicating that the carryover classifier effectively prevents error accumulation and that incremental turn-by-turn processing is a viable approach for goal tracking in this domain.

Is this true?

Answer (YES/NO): NO